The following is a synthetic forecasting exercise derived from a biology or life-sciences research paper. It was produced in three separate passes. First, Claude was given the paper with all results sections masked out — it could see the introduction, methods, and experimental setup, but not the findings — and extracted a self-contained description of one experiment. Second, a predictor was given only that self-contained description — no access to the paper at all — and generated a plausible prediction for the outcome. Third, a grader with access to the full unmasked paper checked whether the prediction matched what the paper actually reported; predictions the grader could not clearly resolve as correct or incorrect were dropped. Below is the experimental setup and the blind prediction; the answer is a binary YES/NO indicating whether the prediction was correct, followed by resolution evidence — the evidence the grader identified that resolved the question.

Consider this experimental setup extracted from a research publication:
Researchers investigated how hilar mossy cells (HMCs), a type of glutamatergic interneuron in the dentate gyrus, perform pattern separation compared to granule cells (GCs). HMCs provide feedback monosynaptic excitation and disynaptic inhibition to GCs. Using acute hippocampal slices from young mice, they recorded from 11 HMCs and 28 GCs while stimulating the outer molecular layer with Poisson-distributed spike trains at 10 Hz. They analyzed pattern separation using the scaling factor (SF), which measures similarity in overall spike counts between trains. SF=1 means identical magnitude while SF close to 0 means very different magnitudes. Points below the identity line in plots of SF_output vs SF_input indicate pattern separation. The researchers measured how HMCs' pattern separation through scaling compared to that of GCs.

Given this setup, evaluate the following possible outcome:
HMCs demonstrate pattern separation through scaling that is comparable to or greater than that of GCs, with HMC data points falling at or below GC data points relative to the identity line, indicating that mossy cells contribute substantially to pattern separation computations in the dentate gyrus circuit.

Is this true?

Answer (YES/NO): YES